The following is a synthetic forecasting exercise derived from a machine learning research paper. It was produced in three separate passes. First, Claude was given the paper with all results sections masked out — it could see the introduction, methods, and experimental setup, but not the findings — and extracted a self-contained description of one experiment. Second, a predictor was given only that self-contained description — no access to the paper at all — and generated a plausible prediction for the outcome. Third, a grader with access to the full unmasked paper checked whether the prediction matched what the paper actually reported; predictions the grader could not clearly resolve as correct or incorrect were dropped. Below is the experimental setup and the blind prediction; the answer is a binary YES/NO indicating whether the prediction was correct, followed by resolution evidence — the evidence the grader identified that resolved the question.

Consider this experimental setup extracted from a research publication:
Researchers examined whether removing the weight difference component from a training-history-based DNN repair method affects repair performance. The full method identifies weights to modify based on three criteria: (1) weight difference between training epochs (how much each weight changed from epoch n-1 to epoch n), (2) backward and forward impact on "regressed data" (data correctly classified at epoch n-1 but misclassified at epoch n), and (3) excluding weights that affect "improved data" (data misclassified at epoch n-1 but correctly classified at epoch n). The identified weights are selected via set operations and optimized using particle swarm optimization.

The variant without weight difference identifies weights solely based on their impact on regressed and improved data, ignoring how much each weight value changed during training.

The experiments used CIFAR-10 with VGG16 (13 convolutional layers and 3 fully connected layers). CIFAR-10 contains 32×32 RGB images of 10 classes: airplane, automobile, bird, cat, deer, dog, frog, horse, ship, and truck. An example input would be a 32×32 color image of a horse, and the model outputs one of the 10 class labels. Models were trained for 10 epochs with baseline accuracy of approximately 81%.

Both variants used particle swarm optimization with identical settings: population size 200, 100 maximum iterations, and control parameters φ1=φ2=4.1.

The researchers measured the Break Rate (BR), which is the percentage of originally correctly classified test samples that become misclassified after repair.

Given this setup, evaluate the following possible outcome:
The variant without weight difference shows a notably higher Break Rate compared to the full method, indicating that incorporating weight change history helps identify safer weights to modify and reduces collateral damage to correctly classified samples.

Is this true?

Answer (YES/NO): NO